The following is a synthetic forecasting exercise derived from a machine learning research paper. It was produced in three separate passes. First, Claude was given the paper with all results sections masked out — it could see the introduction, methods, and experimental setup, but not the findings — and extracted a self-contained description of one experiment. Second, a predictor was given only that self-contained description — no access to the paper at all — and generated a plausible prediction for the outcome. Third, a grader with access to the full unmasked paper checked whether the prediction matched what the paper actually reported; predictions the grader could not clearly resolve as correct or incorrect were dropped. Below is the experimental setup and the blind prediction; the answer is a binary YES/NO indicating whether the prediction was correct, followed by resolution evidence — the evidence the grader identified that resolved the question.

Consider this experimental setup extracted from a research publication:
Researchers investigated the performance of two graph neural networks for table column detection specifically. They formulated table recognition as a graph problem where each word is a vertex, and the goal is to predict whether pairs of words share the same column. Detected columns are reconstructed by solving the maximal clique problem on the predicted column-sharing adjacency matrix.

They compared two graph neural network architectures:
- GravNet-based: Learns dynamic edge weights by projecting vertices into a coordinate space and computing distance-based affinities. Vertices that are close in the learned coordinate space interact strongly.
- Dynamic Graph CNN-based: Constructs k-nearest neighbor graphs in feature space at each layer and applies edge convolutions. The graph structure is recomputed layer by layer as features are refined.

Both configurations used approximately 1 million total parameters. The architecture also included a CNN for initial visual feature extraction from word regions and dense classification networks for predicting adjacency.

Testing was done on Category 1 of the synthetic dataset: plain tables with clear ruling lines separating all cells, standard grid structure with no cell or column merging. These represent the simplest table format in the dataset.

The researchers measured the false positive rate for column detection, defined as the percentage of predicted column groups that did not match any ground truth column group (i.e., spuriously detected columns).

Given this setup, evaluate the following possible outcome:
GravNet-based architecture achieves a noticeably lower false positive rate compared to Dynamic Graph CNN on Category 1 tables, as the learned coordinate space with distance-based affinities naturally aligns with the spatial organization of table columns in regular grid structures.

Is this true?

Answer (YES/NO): NO